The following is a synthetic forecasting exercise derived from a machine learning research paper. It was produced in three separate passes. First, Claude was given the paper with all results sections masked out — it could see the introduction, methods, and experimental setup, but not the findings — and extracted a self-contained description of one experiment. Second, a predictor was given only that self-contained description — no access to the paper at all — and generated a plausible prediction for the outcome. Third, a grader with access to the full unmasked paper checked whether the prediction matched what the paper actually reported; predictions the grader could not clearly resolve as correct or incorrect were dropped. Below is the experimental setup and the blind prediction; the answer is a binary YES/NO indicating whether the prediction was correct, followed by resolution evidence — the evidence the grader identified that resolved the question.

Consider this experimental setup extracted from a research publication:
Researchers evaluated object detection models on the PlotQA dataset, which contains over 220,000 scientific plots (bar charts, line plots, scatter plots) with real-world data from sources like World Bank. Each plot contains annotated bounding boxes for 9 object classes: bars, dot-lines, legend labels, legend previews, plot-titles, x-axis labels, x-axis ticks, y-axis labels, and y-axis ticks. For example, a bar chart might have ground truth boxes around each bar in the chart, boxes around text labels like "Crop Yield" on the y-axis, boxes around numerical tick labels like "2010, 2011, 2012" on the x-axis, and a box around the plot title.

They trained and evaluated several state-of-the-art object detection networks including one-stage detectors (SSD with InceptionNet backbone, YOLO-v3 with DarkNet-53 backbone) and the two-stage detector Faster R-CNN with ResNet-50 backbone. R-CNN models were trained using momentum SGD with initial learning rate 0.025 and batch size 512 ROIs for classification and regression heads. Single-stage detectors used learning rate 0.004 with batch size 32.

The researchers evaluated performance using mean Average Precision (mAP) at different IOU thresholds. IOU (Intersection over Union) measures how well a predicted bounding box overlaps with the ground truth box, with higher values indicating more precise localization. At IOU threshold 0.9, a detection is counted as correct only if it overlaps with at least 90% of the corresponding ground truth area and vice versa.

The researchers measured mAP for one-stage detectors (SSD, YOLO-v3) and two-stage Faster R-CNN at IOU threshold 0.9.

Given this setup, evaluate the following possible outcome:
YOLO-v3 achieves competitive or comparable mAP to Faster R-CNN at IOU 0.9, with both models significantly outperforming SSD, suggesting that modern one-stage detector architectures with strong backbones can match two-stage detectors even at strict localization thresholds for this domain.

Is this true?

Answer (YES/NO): NO